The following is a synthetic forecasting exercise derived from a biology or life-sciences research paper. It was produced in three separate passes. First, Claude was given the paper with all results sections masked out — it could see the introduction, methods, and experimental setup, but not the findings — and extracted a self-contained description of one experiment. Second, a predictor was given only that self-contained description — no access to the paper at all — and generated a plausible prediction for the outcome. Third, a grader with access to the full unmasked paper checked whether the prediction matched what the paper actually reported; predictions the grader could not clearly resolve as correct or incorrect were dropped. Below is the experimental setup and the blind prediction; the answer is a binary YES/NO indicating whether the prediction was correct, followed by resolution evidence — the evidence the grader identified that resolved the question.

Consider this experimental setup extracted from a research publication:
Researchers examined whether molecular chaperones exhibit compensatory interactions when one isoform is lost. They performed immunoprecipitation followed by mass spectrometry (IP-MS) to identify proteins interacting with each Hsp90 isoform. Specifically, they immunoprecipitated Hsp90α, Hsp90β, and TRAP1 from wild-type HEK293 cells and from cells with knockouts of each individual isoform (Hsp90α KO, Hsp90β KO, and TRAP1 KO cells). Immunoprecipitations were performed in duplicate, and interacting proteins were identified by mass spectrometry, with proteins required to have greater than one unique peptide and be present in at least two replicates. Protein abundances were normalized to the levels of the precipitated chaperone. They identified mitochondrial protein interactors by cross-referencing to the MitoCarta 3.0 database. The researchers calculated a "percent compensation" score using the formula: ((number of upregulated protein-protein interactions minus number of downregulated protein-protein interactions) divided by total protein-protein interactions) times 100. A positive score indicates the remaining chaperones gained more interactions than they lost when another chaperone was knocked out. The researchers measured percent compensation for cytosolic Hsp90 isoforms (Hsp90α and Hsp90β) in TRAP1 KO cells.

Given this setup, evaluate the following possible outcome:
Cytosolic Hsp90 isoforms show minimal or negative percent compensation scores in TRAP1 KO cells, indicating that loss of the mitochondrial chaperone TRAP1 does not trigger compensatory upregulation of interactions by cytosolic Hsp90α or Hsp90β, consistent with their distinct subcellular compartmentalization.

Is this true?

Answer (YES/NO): NO